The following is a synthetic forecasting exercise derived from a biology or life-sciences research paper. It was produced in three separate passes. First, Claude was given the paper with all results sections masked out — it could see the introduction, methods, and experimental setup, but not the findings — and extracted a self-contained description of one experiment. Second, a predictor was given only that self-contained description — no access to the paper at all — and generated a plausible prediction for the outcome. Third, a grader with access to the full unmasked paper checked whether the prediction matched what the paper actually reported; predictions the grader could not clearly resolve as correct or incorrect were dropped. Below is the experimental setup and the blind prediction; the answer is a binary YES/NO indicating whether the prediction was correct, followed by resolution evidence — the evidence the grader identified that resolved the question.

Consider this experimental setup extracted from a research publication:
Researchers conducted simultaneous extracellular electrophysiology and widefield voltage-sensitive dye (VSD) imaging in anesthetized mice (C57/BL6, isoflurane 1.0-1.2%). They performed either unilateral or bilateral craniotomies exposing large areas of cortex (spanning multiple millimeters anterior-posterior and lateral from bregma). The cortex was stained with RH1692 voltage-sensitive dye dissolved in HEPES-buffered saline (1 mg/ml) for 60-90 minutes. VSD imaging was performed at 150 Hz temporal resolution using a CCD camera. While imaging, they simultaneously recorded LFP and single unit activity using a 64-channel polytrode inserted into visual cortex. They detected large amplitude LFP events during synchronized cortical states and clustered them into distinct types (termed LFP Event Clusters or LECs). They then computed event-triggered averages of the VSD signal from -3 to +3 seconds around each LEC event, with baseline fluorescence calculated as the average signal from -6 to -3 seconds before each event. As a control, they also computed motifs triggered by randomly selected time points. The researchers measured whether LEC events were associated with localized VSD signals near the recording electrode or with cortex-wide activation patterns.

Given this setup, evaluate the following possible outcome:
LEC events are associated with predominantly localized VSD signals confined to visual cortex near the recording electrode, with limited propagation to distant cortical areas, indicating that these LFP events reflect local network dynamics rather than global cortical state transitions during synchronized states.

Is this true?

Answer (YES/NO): NO